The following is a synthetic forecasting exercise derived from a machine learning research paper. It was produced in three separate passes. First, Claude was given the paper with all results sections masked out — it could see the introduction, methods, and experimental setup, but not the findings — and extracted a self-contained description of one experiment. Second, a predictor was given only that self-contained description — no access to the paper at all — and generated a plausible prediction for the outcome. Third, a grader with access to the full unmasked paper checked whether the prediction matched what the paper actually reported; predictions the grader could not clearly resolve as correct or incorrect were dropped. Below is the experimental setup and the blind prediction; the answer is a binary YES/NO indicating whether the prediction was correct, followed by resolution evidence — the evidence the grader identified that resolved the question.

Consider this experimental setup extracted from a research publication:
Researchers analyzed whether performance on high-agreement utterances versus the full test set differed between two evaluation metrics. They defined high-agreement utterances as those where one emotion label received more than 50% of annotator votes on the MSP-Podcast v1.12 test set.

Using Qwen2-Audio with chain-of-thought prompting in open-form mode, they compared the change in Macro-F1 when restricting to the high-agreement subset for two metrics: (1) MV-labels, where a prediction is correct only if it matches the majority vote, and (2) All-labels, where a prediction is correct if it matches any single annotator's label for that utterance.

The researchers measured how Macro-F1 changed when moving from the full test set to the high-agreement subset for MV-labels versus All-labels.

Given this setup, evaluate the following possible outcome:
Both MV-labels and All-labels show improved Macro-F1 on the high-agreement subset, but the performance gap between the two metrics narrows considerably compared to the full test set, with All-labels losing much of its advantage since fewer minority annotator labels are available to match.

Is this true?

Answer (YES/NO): NO